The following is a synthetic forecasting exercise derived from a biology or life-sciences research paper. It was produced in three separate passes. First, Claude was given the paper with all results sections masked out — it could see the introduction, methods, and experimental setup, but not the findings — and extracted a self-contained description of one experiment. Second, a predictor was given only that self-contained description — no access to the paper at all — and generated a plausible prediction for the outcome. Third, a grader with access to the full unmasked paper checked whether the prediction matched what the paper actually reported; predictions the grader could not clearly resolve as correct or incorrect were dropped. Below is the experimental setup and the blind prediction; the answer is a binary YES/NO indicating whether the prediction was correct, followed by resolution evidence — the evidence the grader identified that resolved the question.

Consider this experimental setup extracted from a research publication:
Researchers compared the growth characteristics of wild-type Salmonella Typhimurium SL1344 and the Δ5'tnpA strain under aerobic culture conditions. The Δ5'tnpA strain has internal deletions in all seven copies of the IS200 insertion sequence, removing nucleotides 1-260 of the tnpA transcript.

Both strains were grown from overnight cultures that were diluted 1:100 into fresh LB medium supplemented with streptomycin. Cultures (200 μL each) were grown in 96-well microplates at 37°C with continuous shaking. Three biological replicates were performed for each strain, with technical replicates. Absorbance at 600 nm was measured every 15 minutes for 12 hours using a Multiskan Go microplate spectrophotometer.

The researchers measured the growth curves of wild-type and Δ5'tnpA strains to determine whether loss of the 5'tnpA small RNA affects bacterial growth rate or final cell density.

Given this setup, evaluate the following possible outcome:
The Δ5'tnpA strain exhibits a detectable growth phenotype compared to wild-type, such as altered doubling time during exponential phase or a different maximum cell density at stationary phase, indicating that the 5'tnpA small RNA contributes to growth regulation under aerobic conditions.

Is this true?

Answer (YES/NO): YES